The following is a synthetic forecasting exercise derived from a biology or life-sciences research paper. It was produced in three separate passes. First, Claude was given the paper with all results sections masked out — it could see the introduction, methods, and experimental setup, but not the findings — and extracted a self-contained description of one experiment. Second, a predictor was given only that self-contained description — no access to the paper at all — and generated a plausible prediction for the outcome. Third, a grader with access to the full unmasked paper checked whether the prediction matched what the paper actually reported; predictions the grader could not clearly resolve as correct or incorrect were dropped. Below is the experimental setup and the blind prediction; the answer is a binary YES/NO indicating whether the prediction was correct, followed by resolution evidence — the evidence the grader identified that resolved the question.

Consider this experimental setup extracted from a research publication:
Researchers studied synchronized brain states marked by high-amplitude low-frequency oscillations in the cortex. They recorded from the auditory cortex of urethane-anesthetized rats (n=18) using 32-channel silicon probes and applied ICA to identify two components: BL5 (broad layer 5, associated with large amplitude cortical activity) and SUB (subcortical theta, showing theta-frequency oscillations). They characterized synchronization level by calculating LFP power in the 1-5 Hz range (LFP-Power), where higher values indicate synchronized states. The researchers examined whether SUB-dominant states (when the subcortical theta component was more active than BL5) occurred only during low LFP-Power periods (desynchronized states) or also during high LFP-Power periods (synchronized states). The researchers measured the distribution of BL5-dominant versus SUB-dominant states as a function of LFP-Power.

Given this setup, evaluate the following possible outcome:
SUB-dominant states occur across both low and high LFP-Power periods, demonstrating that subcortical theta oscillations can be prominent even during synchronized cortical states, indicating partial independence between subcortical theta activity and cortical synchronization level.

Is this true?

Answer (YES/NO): YES